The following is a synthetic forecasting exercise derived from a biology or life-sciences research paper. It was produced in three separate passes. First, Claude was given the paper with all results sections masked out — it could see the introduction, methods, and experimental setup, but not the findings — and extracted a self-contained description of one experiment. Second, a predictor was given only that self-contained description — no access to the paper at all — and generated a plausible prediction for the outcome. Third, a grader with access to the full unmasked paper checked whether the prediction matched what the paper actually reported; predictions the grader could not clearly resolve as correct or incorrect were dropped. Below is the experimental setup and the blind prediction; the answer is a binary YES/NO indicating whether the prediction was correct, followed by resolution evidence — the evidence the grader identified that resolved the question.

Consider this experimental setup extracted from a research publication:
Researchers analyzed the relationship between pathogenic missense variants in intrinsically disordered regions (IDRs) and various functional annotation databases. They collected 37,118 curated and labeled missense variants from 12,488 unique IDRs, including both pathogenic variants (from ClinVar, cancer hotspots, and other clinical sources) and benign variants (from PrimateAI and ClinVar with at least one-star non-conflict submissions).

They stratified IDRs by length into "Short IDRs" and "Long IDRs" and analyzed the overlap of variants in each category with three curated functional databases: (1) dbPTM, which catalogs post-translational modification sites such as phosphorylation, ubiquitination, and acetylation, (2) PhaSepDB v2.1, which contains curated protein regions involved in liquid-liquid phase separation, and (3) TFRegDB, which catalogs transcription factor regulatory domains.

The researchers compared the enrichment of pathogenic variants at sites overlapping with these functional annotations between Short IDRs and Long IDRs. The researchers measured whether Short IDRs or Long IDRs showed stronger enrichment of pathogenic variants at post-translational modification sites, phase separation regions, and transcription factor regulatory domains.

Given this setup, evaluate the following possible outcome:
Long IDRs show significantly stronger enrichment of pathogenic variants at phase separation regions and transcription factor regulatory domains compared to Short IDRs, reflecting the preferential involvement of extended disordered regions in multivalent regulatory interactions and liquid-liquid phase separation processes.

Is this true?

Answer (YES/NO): NO